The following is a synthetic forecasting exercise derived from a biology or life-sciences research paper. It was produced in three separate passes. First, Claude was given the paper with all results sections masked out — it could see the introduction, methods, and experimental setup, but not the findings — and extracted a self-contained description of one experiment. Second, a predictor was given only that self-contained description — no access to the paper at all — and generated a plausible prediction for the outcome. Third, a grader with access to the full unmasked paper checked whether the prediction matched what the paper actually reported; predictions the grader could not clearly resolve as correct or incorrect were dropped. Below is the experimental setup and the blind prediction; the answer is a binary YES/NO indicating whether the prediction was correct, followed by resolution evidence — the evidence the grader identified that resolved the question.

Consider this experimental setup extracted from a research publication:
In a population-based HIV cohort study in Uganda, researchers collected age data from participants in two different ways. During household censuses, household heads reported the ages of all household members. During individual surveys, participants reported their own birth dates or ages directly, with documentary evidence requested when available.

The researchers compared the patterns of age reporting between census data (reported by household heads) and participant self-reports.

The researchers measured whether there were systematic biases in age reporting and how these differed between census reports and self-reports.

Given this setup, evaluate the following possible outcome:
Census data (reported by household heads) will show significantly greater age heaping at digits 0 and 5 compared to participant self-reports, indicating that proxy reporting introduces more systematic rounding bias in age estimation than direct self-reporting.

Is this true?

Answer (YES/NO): YES